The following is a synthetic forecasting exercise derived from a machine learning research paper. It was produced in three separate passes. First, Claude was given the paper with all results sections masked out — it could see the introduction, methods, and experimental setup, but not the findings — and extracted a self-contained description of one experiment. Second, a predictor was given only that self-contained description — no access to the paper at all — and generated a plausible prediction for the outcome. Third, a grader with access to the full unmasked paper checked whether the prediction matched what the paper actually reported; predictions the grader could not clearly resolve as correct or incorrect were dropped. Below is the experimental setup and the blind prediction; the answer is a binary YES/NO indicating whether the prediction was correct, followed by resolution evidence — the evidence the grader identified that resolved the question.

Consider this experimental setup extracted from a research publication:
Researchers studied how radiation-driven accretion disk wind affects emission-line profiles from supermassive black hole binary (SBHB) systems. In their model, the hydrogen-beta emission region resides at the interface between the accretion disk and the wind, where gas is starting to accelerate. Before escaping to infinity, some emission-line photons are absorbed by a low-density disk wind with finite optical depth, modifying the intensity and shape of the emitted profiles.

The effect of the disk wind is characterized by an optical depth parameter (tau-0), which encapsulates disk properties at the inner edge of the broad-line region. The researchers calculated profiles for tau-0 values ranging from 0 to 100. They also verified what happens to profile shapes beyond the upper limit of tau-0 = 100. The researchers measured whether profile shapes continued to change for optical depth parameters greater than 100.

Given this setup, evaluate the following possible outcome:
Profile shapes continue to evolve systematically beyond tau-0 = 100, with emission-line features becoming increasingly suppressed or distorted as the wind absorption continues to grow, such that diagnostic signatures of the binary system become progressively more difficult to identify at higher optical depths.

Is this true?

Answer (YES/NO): NO